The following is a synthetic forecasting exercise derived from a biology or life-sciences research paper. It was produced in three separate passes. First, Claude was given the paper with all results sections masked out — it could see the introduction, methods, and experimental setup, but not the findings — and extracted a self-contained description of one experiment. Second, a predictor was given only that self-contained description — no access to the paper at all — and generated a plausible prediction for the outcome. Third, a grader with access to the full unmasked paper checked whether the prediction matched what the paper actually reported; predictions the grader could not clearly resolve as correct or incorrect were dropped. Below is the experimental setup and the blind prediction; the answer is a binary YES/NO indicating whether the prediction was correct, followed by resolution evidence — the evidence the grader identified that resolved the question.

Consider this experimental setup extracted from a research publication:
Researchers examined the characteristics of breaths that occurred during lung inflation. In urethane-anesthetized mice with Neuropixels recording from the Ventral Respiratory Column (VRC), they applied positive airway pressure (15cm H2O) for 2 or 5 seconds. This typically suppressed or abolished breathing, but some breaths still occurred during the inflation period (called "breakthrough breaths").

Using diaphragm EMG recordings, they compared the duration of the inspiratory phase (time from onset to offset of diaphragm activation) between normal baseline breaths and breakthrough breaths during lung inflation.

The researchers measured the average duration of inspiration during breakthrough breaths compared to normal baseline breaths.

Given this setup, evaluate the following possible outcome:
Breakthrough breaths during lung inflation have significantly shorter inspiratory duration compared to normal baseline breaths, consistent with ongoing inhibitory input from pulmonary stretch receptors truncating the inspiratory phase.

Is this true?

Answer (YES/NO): YES